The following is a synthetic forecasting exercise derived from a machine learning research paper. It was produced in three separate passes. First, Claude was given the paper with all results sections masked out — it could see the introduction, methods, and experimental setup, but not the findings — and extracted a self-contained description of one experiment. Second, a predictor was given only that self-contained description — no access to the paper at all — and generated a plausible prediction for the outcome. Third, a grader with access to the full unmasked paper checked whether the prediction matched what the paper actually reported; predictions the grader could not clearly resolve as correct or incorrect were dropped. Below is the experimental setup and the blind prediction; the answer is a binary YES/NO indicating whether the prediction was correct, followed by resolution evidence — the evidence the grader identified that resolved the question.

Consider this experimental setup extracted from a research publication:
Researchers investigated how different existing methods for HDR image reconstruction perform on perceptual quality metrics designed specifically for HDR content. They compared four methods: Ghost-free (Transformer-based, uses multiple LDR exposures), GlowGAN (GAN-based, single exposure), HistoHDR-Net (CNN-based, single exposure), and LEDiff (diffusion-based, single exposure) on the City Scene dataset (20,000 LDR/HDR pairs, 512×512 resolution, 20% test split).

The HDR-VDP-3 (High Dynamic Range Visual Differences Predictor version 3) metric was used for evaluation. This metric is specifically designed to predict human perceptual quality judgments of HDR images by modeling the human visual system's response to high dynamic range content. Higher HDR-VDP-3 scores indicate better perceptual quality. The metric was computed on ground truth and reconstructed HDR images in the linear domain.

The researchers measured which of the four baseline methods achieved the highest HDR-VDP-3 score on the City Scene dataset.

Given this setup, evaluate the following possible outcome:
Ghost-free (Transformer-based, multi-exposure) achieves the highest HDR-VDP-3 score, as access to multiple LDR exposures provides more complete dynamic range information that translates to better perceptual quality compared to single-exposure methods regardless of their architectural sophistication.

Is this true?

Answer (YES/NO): NO